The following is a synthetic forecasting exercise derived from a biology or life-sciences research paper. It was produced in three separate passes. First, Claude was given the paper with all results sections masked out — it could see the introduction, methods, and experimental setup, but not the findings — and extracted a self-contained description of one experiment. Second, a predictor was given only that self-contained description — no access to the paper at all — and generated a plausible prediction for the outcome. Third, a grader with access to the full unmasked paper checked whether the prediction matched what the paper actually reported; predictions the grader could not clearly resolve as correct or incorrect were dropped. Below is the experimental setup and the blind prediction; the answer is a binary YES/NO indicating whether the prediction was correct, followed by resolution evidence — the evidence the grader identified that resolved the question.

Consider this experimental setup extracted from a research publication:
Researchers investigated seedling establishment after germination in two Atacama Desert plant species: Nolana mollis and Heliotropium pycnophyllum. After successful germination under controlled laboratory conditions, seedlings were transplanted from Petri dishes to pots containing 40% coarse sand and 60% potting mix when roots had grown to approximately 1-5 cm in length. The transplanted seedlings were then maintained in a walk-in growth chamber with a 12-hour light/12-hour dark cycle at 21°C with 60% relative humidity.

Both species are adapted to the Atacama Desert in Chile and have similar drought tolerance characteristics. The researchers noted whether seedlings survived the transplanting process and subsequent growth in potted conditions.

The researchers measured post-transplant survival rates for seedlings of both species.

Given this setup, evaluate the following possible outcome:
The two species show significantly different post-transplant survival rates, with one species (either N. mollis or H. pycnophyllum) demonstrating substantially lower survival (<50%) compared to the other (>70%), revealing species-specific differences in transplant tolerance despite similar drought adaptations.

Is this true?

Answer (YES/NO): YES